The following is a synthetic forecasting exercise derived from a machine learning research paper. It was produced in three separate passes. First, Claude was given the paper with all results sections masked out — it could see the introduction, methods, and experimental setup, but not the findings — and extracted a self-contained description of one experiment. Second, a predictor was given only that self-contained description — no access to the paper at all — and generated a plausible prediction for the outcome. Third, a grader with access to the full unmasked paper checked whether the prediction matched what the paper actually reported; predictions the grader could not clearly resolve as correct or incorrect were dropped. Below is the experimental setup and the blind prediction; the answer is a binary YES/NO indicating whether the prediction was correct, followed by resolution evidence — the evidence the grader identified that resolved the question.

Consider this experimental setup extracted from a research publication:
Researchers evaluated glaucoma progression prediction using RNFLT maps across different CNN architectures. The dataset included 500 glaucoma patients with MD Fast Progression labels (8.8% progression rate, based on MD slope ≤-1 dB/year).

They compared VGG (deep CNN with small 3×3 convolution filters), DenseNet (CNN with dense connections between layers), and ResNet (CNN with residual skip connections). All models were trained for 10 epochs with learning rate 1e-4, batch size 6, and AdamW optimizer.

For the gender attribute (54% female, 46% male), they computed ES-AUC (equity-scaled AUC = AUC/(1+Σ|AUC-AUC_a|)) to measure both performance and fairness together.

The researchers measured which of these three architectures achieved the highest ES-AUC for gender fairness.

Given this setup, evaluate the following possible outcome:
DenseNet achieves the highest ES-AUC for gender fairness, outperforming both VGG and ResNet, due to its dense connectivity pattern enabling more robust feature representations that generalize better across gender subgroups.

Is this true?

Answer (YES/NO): NO